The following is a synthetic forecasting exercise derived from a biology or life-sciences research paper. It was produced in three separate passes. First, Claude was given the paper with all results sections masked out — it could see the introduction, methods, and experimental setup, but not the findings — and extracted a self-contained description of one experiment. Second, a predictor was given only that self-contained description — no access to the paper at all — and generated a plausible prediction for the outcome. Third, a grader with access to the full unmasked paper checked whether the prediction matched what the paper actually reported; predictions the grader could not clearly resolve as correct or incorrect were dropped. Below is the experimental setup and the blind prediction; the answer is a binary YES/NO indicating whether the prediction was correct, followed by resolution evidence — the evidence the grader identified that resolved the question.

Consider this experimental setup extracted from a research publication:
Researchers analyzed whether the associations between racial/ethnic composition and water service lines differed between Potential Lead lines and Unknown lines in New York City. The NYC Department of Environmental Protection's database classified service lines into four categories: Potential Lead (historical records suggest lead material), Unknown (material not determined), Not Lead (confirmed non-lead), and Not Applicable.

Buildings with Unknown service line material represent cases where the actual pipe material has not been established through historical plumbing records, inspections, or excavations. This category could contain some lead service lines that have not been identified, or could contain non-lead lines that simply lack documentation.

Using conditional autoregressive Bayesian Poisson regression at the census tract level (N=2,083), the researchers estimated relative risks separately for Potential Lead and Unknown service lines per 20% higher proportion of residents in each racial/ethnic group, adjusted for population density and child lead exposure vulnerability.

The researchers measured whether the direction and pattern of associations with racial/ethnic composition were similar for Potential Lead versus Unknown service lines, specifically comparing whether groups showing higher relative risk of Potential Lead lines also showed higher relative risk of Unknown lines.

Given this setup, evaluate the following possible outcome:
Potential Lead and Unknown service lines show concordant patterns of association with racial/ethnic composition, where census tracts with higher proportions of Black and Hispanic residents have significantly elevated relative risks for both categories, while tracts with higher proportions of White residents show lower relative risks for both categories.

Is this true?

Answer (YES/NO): NO